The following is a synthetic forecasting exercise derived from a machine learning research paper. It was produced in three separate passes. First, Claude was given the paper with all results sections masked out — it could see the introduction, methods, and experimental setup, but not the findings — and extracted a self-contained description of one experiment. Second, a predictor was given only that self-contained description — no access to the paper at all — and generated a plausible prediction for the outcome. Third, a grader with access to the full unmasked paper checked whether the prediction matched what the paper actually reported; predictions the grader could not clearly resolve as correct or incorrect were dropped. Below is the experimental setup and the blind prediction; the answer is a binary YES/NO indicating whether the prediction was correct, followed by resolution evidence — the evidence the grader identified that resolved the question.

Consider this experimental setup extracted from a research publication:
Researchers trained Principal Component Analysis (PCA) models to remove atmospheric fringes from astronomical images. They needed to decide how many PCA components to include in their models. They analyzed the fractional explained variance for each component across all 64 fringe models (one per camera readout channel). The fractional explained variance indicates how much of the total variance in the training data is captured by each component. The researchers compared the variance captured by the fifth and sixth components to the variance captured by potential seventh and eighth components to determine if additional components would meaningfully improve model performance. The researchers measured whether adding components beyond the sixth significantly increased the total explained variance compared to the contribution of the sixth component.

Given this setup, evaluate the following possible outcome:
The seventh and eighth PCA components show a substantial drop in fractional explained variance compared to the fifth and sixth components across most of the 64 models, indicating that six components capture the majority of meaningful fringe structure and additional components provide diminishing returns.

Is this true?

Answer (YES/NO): YES